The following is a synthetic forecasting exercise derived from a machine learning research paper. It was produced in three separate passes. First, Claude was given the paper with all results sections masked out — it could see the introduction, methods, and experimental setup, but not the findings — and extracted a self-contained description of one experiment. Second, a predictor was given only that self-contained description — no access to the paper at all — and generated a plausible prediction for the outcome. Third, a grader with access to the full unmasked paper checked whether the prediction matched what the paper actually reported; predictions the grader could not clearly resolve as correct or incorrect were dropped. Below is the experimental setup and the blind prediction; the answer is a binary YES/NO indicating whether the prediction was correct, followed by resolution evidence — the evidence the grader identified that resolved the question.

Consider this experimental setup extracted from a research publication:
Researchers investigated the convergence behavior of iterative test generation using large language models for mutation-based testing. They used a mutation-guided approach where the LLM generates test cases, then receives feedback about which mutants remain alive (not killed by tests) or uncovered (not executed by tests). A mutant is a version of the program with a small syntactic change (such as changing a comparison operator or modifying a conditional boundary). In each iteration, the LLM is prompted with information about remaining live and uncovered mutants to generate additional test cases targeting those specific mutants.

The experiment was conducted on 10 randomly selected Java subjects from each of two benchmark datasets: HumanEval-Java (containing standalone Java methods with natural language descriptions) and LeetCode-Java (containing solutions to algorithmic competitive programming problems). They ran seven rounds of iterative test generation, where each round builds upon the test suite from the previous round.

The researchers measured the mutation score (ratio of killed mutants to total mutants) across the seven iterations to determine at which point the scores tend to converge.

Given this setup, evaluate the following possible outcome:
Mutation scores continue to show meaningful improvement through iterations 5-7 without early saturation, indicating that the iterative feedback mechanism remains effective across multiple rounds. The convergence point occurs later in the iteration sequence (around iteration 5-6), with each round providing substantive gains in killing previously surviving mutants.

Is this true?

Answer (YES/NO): NO